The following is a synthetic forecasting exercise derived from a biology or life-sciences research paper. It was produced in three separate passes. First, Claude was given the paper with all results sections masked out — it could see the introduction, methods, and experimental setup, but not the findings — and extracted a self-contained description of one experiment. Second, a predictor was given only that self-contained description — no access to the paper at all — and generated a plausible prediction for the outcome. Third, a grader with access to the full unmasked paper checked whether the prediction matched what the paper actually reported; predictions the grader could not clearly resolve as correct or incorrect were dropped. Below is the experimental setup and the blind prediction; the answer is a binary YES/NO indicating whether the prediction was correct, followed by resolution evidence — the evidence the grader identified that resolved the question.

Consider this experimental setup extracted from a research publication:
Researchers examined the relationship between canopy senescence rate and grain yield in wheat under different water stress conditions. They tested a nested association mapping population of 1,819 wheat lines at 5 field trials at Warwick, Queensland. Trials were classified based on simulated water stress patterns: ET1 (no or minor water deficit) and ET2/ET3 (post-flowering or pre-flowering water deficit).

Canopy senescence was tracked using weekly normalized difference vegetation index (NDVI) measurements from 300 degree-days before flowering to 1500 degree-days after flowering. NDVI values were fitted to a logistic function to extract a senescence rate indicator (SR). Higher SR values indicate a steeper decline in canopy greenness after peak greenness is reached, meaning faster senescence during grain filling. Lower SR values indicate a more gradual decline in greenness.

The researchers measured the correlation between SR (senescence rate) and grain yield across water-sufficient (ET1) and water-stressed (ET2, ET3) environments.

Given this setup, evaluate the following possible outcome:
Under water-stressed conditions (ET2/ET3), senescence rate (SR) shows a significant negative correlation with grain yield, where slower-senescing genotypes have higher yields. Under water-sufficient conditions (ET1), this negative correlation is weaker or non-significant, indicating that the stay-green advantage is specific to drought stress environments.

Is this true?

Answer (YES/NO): NO